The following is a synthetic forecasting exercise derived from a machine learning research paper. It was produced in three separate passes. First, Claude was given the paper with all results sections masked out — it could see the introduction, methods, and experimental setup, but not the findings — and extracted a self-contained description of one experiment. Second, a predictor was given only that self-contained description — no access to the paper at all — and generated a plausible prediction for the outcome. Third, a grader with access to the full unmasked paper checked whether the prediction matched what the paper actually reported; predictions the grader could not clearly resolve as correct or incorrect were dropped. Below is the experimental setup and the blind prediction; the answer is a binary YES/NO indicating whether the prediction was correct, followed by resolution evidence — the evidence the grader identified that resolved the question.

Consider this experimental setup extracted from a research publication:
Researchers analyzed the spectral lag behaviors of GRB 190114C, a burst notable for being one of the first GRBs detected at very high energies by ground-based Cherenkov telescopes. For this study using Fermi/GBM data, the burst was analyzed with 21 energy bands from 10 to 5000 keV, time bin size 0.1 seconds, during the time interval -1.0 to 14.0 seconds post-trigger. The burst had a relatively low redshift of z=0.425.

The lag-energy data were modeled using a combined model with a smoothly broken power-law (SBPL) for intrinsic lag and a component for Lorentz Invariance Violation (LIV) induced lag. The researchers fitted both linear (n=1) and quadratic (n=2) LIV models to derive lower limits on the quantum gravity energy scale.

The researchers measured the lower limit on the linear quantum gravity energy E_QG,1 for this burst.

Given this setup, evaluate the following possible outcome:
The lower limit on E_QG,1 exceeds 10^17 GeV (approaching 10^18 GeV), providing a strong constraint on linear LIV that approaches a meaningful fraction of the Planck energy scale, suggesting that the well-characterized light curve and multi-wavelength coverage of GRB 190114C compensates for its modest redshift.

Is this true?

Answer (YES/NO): NO